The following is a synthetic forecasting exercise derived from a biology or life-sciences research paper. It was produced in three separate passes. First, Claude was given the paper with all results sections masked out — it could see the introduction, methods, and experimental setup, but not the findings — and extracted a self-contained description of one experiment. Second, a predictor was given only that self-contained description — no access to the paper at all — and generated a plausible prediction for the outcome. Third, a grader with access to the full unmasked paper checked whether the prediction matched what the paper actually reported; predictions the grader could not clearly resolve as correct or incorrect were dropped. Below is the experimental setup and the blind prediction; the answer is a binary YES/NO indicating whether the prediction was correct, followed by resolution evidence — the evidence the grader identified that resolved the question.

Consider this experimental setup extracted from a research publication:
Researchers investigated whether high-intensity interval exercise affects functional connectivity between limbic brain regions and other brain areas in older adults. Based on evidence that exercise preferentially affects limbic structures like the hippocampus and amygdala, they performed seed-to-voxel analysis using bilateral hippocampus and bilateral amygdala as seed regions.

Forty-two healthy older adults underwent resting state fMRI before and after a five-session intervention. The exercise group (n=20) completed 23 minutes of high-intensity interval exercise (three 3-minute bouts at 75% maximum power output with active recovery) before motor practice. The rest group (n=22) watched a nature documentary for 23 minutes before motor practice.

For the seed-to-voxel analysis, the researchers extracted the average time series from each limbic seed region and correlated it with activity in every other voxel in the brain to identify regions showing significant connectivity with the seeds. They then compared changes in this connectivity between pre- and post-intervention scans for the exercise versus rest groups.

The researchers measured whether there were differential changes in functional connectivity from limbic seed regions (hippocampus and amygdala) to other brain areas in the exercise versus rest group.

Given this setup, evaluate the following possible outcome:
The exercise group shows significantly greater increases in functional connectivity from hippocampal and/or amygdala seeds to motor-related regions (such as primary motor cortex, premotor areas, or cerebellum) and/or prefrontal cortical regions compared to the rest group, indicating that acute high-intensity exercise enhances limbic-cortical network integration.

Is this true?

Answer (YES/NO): YES